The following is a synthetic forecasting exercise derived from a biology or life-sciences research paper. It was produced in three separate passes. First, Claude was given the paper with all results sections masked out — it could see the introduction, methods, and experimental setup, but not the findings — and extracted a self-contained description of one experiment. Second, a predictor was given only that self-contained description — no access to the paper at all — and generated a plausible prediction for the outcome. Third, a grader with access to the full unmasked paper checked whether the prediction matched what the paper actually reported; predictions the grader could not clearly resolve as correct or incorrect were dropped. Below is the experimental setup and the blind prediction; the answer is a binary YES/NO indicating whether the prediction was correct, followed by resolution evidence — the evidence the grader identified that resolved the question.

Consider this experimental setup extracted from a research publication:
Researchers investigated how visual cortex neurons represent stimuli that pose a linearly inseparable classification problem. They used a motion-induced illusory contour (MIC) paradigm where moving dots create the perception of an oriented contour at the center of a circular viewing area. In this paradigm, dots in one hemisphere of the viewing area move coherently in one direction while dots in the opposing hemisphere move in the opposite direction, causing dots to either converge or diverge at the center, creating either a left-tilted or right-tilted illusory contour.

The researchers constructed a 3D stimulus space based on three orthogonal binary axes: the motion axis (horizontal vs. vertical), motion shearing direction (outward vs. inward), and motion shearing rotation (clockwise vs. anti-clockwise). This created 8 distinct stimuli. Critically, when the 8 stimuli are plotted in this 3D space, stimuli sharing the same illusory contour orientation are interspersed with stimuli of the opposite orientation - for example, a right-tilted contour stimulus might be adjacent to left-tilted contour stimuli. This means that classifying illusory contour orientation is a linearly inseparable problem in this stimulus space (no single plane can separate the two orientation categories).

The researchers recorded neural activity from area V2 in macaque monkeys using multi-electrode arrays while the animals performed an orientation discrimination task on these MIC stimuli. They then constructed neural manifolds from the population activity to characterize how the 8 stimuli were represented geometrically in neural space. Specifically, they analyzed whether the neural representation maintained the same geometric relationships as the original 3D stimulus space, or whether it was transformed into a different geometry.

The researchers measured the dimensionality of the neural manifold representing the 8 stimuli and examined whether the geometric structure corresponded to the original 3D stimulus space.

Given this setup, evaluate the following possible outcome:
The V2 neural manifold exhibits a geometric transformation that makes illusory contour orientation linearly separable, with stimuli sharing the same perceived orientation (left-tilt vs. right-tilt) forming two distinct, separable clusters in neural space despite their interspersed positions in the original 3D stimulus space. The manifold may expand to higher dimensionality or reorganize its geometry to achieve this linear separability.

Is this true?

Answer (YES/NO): YES